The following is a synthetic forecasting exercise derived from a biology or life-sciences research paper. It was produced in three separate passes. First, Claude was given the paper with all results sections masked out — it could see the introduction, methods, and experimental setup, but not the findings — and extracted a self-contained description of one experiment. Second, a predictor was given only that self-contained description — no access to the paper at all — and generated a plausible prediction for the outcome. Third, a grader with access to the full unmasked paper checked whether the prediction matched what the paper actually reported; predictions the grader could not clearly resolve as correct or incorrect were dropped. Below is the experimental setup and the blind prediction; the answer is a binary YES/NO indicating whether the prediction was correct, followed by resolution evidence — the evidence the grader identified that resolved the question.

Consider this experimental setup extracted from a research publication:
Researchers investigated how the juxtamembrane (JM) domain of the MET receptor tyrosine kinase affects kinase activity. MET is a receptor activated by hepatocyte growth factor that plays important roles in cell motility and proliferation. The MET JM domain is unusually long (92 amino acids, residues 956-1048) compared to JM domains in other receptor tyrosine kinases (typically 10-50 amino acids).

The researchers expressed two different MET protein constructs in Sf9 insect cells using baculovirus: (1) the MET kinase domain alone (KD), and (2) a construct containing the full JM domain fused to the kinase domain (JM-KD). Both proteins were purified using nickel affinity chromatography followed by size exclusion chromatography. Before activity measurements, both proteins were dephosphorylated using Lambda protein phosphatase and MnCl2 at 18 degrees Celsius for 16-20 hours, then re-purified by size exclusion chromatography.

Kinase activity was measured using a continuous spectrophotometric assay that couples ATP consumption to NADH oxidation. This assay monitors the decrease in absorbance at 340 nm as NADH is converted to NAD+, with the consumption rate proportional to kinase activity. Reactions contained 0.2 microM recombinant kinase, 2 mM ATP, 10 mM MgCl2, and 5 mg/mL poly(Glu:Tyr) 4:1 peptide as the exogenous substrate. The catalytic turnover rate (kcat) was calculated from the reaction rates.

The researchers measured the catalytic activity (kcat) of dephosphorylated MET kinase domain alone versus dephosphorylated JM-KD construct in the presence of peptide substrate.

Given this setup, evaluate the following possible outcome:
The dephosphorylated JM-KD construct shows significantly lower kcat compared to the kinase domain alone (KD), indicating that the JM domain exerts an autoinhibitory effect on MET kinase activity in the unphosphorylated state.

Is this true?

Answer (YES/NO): NO